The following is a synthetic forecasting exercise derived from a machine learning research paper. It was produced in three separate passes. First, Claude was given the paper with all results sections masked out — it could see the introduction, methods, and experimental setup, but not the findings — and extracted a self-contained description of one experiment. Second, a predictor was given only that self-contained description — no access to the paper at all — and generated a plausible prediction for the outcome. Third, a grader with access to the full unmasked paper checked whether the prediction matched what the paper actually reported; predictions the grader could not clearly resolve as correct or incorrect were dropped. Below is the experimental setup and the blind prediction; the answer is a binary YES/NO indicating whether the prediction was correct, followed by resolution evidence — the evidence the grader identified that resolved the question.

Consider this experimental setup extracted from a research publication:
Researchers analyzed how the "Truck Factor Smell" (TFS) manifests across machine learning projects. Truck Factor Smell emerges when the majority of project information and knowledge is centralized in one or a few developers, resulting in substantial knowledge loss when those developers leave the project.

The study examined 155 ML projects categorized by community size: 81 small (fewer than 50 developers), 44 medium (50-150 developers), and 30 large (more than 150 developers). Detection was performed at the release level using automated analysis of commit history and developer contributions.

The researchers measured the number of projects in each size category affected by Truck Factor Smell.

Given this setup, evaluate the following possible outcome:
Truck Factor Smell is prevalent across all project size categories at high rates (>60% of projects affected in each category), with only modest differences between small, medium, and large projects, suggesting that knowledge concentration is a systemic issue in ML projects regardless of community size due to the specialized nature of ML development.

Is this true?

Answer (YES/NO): YES